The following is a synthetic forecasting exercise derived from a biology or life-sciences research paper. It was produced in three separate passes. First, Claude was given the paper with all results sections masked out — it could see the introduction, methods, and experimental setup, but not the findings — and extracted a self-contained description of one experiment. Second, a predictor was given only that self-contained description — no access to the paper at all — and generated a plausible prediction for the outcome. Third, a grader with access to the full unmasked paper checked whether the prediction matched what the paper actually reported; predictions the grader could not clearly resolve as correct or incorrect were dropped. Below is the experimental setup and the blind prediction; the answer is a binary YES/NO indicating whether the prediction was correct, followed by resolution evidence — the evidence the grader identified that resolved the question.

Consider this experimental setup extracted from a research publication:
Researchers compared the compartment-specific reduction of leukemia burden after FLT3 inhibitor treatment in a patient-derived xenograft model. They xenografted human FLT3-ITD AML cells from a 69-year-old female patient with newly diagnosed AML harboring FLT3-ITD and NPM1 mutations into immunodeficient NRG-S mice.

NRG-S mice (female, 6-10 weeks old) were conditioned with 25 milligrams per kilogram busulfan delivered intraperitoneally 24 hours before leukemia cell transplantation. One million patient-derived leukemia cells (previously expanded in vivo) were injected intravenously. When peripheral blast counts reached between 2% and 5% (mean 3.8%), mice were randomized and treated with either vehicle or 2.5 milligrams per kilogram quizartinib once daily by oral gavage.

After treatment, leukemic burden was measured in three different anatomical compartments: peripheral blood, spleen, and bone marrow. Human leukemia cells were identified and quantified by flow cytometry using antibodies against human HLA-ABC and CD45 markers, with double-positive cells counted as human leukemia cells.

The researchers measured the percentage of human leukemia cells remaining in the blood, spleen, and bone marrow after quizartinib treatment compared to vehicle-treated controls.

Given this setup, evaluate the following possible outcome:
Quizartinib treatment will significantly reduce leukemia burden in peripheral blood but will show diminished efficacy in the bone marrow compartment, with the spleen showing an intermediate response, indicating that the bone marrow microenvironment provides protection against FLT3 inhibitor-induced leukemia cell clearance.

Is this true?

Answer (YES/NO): NO